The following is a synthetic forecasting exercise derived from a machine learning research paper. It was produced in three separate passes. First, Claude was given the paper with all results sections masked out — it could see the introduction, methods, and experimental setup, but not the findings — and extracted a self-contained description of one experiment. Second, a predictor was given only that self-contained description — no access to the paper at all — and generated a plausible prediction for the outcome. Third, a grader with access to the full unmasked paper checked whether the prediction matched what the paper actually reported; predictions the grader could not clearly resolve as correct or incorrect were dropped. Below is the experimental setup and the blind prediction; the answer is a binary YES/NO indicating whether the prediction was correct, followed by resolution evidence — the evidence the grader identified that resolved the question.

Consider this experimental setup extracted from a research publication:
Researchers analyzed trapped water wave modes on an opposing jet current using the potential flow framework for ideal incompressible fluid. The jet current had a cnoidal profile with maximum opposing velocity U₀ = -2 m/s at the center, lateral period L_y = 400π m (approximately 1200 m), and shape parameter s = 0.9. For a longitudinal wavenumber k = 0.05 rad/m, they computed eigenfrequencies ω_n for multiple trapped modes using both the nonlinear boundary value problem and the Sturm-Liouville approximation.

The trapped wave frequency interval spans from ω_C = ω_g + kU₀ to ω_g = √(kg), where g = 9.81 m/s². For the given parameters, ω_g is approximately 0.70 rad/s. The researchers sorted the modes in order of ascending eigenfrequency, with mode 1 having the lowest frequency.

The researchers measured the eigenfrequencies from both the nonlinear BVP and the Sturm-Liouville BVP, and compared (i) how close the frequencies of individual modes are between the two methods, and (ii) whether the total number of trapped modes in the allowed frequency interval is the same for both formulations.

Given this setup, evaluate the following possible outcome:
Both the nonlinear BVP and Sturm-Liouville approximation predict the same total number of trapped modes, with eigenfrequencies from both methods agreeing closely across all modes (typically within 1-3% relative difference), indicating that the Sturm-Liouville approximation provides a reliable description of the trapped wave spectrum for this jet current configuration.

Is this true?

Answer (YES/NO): NO